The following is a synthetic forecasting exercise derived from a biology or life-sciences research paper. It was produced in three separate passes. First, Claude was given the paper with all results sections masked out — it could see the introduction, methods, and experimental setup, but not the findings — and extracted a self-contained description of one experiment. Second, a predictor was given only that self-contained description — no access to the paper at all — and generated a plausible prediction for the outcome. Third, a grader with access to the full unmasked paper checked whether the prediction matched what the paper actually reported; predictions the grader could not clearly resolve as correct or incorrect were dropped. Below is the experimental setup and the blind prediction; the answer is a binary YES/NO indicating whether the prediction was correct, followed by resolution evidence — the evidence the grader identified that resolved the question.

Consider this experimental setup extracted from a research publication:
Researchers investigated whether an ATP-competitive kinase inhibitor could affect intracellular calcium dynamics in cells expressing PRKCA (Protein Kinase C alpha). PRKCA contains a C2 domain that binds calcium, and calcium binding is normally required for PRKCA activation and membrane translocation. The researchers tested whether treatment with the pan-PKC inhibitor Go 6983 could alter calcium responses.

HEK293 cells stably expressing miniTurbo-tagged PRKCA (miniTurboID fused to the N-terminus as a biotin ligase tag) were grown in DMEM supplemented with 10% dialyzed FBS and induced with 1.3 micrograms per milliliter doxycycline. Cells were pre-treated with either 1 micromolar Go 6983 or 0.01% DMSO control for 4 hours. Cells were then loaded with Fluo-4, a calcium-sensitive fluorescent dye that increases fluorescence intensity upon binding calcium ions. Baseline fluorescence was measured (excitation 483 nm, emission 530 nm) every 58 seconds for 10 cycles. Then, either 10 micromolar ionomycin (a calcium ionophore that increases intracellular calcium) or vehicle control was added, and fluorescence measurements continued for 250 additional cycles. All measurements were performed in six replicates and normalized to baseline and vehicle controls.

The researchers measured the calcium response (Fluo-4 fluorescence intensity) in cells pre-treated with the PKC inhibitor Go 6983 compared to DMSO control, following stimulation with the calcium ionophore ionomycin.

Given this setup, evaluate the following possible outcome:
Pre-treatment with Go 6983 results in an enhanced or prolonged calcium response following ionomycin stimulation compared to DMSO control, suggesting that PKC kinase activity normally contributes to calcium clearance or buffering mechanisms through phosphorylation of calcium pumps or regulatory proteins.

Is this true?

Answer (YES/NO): NO